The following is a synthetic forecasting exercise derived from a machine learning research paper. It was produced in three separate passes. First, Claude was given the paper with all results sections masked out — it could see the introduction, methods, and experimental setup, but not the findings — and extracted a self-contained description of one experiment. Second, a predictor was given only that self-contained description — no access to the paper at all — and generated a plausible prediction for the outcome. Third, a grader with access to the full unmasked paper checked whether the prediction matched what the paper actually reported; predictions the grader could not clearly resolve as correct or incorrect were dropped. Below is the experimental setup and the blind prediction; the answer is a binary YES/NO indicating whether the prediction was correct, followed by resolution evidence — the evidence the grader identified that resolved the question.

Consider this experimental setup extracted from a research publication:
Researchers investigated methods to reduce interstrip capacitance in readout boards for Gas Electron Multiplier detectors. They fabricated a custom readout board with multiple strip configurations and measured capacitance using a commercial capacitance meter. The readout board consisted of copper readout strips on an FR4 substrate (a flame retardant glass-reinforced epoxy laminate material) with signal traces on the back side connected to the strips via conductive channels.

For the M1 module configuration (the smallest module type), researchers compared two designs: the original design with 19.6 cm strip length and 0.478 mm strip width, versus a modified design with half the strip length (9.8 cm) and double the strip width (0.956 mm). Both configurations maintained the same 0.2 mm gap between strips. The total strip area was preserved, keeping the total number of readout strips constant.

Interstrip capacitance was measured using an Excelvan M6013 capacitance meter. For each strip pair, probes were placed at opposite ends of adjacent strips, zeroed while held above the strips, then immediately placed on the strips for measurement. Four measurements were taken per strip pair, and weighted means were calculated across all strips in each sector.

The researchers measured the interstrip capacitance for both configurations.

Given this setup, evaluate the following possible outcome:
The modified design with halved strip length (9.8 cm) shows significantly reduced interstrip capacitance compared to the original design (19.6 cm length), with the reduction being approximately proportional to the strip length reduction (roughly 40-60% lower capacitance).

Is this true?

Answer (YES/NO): NO